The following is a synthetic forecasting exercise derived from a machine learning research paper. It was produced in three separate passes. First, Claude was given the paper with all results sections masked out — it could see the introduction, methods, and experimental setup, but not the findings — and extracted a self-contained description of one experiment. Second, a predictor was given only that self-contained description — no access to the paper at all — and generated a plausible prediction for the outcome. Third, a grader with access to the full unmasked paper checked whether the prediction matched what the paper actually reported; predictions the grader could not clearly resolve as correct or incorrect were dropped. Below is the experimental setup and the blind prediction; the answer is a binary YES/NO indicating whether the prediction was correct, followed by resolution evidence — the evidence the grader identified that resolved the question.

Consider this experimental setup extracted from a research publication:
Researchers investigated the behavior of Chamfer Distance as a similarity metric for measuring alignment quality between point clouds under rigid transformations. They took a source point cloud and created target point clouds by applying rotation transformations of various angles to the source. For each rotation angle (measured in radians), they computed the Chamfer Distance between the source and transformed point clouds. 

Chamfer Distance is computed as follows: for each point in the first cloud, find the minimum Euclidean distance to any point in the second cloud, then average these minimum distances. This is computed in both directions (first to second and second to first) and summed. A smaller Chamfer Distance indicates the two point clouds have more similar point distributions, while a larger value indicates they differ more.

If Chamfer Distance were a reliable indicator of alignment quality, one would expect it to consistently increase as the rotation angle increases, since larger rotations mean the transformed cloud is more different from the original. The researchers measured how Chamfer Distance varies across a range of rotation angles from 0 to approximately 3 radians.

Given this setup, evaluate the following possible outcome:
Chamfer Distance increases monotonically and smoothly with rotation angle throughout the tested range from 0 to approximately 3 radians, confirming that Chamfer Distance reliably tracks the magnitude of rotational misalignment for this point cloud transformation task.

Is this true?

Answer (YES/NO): NO